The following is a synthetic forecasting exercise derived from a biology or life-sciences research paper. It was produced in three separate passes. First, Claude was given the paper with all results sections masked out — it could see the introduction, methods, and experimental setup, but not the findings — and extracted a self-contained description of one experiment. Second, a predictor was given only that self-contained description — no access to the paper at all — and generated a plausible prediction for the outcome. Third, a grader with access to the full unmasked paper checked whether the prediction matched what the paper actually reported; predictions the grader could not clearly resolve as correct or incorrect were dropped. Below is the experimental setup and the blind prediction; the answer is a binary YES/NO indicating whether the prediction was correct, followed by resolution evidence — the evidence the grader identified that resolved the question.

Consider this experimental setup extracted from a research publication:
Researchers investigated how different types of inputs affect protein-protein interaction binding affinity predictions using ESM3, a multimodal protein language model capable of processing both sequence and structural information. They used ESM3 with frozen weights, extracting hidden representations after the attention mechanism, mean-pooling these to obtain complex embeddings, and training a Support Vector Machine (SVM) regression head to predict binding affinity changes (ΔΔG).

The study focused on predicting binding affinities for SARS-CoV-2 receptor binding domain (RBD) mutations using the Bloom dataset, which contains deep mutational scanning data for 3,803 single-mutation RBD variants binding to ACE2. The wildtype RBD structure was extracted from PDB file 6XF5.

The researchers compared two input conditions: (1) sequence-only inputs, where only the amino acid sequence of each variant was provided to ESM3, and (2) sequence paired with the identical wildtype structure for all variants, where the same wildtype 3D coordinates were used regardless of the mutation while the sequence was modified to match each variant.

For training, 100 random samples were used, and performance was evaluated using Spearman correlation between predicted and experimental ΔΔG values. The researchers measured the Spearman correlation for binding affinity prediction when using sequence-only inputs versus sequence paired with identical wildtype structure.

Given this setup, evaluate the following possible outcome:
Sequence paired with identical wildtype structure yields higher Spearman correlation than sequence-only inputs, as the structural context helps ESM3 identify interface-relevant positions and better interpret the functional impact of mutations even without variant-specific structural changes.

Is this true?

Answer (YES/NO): YES